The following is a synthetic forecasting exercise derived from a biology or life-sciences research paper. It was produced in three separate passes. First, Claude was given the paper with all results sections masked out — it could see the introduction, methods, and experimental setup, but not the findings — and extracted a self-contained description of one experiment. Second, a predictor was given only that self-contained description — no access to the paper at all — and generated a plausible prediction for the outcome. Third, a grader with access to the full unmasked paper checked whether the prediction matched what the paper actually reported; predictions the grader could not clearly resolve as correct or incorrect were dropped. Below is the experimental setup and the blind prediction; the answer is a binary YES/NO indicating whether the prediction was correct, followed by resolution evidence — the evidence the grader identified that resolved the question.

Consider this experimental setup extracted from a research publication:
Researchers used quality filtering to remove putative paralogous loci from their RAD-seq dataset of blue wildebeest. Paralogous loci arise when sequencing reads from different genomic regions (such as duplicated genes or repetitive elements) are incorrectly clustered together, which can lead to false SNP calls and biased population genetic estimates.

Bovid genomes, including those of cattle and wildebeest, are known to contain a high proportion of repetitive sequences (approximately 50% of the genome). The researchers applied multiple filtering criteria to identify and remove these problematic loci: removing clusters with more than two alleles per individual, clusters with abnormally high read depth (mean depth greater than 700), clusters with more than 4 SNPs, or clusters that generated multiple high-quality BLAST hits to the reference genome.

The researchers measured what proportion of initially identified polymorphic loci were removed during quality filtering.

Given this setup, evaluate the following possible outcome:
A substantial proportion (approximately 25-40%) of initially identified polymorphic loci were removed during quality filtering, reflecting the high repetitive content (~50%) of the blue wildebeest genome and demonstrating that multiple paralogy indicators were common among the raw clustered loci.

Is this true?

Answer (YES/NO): NO